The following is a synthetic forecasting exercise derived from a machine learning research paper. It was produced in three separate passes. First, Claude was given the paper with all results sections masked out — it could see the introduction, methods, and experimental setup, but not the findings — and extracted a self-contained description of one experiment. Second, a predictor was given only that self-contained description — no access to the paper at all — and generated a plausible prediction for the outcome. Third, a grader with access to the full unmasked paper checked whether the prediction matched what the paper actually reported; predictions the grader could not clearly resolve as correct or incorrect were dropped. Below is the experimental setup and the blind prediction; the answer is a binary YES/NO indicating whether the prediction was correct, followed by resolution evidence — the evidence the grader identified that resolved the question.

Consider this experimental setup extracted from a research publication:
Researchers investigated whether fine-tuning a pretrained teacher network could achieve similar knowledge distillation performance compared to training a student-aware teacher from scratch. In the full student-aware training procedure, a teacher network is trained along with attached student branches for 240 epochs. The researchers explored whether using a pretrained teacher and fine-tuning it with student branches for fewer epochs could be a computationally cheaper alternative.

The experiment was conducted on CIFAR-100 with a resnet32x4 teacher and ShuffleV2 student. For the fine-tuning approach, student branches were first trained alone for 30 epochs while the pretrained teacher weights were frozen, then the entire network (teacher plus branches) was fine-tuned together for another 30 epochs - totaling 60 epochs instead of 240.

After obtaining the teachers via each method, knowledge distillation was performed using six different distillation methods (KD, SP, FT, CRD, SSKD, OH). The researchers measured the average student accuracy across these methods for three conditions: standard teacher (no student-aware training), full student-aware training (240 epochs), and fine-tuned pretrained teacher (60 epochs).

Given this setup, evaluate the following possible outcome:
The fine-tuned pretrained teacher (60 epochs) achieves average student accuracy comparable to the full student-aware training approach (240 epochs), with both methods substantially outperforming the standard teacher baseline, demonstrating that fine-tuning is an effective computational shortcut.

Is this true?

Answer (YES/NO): YES